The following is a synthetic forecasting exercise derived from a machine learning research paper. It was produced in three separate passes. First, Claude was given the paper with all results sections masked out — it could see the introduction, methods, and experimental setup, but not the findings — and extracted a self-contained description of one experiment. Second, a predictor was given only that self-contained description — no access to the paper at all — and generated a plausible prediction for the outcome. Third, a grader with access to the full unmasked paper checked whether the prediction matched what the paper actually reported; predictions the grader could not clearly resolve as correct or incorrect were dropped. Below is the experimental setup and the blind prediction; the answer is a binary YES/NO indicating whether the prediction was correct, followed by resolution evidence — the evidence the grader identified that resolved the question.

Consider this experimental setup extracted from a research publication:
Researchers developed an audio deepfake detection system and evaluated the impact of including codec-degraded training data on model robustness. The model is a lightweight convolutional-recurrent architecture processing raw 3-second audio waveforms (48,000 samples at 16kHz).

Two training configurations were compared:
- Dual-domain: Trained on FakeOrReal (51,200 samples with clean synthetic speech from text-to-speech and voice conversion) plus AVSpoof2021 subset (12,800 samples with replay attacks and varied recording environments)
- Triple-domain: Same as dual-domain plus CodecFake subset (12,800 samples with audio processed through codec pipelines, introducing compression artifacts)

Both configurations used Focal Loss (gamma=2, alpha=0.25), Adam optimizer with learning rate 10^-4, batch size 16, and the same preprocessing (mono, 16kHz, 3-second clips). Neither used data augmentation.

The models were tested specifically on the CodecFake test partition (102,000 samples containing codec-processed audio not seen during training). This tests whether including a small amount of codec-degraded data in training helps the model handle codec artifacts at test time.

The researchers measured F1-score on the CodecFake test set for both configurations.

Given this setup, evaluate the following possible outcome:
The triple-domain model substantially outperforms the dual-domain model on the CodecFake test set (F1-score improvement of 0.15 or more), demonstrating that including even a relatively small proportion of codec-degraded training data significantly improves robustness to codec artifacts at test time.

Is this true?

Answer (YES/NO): YES